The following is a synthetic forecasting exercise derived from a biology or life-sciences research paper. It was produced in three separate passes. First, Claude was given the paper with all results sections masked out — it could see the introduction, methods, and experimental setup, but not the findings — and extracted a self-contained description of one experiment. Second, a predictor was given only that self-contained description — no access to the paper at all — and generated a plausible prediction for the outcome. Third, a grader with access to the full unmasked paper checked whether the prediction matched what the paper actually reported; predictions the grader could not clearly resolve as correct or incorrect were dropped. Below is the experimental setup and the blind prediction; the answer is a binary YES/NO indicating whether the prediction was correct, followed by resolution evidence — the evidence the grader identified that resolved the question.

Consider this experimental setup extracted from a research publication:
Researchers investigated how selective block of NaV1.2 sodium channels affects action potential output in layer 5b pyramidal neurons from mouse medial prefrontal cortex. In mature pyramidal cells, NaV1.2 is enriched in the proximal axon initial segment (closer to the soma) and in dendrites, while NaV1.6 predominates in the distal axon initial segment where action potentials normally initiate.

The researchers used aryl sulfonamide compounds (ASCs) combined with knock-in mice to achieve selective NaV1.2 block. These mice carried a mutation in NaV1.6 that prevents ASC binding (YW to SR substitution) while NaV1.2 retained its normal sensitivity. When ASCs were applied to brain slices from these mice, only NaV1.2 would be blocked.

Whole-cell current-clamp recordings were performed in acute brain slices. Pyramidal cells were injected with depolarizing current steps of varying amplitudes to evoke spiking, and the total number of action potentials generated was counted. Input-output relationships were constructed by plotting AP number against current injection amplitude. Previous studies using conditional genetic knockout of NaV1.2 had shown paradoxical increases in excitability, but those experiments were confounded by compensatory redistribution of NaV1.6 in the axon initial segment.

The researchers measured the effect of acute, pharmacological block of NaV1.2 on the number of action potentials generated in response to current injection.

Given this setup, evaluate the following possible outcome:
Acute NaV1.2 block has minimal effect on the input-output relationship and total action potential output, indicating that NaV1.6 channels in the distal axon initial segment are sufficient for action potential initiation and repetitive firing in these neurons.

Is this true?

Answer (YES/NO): NO